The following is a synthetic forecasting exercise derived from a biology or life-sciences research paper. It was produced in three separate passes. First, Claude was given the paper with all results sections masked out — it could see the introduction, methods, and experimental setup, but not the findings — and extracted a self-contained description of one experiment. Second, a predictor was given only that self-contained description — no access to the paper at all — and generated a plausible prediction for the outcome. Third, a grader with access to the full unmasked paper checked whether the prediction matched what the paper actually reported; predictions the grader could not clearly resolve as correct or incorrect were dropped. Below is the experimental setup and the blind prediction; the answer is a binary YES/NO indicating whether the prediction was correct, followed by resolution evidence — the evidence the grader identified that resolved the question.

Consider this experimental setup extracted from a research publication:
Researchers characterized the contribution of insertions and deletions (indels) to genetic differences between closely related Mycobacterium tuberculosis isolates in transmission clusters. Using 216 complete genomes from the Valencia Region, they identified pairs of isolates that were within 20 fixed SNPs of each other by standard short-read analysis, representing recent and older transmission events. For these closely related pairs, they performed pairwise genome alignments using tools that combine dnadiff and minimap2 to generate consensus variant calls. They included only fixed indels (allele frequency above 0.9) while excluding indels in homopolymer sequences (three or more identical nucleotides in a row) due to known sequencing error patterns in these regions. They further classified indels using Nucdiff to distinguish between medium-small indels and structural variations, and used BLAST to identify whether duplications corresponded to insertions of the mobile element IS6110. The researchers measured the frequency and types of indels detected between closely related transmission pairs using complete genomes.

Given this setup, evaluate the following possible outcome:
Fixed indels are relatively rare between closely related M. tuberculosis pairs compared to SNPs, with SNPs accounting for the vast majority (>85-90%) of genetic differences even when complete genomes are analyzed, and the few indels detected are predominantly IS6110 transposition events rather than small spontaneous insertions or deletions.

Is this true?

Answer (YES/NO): NO